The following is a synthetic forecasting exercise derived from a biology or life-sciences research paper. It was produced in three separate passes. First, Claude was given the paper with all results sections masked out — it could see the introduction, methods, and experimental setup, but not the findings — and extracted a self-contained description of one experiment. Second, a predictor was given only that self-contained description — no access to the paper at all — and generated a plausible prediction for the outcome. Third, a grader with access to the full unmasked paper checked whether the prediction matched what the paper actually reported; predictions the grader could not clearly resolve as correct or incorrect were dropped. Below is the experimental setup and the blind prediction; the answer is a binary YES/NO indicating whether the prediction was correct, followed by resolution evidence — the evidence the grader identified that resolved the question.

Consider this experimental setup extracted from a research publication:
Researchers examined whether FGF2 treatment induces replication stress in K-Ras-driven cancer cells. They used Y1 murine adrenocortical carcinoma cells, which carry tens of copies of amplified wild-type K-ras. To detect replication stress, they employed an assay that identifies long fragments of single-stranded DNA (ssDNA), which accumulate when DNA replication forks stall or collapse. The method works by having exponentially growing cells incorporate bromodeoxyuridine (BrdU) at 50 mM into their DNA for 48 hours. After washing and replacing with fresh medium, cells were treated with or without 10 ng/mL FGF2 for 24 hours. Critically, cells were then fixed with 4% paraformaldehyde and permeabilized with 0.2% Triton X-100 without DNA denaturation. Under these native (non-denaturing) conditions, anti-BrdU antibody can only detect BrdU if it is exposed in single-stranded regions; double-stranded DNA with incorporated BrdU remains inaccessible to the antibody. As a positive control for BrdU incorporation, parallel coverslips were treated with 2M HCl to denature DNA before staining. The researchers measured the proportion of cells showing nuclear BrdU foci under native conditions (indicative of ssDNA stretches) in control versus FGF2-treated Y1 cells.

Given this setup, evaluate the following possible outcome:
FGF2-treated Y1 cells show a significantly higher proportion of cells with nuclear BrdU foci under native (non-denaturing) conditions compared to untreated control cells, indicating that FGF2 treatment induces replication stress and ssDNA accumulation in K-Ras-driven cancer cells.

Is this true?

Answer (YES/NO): YES